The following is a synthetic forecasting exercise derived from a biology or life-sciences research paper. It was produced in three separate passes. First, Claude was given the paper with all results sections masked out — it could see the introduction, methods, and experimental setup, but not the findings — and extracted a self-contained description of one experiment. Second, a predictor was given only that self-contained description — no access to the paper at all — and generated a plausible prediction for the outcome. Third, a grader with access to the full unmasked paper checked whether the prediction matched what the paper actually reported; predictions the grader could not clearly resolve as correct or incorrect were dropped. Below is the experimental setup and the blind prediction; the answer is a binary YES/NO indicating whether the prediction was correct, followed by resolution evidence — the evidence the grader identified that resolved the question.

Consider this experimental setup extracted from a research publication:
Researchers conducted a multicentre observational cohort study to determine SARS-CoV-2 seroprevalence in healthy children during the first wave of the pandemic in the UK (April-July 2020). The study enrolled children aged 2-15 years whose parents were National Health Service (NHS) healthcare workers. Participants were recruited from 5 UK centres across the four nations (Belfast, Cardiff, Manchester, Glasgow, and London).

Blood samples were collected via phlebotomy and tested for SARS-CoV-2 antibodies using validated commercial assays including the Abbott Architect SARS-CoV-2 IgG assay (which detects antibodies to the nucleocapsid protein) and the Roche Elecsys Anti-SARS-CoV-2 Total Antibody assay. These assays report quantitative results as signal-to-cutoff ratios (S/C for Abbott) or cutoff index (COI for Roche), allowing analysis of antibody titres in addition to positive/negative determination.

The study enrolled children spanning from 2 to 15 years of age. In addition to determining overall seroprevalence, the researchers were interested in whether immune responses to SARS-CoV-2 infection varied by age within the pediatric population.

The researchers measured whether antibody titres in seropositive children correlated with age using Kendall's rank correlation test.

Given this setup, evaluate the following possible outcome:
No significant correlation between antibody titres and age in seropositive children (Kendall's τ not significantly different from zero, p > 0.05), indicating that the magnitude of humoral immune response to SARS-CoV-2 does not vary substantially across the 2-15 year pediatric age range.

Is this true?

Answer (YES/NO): YES